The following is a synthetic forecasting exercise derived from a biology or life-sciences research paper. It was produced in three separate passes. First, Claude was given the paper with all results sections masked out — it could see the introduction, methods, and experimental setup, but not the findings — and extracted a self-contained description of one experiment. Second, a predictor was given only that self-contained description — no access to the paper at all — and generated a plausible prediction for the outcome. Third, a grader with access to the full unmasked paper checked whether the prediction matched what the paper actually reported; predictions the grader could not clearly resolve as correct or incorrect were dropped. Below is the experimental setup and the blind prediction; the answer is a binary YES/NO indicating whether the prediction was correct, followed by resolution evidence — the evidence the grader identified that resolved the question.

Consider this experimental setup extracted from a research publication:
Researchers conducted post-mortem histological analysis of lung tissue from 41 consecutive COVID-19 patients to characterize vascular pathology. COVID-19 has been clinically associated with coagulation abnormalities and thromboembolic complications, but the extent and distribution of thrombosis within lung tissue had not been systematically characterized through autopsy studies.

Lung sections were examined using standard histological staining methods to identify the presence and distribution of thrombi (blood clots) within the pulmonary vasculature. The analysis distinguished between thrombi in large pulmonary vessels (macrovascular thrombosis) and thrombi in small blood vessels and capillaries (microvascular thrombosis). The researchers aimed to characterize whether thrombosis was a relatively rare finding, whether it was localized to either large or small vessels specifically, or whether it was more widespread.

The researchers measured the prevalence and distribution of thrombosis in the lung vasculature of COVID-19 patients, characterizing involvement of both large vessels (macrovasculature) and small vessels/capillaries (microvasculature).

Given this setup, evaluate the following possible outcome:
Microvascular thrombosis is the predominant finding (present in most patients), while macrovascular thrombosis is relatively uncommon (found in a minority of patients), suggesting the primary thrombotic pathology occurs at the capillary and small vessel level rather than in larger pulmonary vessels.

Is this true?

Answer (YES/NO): NO